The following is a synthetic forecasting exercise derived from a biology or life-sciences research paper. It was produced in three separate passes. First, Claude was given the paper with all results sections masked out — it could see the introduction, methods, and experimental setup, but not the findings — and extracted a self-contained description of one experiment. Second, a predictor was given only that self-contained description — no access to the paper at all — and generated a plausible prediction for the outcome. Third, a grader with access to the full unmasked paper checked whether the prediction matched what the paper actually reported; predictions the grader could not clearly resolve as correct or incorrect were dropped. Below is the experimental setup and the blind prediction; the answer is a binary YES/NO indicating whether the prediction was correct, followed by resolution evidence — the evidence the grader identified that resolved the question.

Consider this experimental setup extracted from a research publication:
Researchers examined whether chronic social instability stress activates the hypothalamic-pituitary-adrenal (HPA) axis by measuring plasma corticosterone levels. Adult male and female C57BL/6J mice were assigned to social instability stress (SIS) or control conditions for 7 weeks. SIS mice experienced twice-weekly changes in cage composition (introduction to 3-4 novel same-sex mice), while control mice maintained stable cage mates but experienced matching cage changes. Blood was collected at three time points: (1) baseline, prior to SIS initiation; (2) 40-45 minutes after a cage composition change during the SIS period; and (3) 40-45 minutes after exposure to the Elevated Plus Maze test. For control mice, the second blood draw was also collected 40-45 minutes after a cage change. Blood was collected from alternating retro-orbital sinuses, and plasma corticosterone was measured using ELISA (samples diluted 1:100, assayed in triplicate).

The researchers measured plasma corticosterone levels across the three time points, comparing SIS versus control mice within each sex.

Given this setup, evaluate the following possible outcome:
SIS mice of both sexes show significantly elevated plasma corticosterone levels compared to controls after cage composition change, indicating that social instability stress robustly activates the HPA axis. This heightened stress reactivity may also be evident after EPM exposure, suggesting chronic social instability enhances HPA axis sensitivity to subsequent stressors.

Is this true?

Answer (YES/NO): YES